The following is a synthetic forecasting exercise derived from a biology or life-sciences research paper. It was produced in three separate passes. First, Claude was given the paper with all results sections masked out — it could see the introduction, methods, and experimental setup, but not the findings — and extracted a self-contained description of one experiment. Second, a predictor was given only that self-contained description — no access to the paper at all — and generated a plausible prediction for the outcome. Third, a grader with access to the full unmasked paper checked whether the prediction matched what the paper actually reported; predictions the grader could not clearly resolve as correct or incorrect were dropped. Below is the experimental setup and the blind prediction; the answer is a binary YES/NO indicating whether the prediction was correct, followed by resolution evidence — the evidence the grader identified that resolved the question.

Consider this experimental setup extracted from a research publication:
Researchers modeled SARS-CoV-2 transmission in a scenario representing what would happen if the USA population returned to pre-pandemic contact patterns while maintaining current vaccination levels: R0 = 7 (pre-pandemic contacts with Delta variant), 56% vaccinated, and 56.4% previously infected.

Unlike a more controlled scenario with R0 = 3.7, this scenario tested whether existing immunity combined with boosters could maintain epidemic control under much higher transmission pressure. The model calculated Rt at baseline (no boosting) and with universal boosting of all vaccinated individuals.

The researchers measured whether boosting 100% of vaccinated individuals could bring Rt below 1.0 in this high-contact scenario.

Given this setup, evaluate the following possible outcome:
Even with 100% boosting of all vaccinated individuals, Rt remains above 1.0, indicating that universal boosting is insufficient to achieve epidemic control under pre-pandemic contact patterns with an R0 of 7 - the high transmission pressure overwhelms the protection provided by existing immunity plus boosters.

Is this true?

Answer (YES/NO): YES